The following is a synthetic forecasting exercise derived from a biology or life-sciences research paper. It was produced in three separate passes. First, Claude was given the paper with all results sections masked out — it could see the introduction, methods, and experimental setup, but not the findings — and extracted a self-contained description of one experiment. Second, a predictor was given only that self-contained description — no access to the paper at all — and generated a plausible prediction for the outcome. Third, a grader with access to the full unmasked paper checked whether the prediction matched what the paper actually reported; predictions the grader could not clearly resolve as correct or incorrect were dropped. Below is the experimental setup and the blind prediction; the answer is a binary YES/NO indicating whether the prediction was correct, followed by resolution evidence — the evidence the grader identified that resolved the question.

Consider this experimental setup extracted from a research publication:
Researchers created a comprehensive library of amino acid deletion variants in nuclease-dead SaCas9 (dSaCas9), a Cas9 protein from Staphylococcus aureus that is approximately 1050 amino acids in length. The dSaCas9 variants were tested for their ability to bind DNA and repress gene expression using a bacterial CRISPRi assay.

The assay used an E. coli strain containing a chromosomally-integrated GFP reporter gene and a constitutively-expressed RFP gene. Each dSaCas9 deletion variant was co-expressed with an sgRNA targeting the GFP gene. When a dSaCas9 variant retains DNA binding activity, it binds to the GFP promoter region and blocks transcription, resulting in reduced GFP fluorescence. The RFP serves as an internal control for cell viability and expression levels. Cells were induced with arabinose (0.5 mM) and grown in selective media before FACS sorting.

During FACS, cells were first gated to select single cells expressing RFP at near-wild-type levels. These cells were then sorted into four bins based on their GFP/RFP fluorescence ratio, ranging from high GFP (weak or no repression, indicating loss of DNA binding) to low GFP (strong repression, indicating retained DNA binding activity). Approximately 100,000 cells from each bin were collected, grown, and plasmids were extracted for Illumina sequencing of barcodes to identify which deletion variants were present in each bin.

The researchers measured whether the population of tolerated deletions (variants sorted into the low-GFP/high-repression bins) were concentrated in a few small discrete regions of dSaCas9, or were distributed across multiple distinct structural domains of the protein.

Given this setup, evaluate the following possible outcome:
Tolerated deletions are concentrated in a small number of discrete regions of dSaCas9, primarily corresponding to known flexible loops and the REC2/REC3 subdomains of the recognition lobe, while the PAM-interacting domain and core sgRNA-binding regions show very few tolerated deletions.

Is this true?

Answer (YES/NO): NO